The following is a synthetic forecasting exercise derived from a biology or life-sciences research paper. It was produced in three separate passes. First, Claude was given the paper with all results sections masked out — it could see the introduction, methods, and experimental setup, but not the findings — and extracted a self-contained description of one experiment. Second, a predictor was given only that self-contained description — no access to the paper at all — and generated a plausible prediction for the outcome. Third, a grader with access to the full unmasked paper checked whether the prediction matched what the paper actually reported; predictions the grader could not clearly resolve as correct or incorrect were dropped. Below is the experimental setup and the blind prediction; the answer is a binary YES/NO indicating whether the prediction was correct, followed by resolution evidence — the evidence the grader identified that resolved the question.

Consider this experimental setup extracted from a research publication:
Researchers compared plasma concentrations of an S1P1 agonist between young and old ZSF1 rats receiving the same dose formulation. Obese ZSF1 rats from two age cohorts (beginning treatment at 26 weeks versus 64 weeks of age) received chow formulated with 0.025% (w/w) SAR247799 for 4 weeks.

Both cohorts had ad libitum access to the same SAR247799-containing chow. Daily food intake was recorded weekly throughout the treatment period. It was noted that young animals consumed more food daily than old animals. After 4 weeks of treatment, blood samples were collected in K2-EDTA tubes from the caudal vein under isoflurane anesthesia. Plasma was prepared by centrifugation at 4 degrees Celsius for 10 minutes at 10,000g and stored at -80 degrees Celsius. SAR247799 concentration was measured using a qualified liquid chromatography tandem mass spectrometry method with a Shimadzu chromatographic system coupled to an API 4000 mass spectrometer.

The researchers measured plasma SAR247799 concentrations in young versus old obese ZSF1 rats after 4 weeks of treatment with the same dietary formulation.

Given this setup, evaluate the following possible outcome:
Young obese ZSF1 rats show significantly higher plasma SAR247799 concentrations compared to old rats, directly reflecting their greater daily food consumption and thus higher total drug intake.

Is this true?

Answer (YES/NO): NO